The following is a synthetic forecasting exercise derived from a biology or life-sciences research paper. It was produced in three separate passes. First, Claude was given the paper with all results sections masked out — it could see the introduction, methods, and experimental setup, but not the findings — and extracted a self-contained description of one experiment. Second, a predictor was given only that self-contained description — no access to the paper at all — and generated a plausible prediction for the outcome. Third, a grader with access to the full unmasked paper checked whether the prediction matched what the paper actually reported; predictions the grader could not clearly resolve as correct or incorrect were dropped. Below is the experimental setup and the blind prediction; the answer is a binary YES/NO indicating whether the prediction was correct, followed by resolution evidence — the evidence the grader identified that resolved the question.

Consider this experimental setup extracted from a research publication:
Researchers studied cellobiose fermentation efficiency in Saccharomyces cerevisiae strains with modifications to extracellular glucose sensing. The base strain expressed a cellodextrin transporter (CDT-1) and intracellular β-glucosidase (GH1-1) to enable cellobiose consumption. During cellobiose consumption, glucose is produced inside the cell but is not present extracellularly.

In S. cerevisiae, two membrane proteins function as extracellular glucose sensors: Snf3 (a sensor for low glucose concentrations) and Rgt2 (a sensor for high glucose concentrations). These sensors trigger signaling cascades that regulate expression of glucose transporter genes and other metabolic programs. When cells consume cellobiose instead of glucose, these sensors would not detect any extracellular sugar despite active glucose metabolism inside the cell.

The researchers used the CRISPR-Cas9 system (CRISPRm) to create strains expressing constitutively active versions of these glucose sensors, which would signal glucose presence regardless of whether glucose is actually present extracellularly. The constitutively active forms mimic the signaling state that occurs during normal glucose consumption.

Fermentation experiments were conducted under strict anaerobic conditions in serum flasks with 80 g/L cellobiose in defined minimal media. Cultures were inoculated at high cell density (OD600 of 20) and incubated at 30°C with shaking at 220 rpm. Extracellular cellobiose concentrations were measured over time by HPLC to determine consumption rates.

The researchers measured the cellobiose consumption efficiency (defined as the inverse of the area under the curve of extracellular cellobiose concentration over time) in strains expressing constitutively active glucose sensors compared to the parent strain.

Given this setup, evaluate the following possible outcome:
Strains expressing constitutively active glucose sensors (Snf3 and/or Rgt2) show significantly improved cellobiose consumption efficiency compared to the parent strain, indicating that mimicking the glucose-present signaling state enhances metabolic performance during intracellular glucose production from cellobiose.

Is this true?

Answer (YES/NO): NO